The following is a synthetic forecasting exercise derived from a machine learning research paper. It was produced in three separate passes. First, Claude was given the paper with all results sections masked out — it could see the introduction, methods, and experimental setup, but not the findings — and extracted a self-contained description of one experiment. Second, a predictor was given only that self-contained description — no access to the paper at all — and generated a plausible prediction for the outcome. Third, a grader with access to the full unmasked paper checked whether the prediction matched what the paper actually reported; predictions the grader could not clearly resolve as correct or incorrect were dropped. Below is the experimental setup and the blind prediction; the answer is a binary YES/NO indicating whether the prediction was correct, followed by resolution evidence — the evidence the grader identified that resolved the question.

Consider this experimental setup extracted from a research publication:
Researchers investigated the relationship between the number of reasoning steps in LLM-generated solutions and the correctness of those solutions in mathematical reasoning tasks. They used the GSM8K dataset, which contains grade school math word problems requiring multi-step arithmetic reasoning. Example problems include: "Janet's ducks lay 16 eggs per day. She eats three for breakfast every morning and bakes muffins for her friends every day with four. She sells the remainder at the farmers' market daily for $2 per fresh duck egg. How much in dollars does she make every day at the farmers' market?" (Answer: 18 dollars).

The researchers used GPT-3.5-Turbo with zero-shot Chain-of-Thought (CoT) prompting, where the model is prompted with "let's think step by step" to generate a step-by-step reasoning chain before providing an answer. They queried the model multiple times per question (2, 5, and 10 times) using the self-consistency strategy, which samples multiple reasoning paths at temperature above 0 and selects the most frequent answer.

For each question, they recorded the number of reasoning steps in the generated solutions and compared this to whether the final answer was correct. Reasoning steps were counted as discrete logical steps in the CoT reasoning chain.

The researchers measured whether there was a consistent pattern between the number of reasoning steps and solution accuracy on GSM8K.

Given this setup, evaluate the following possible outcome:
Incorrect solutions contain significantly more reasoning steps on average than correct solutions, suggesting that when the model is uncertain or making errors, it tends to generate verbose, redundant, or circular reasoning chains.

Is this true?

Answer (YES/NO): YES